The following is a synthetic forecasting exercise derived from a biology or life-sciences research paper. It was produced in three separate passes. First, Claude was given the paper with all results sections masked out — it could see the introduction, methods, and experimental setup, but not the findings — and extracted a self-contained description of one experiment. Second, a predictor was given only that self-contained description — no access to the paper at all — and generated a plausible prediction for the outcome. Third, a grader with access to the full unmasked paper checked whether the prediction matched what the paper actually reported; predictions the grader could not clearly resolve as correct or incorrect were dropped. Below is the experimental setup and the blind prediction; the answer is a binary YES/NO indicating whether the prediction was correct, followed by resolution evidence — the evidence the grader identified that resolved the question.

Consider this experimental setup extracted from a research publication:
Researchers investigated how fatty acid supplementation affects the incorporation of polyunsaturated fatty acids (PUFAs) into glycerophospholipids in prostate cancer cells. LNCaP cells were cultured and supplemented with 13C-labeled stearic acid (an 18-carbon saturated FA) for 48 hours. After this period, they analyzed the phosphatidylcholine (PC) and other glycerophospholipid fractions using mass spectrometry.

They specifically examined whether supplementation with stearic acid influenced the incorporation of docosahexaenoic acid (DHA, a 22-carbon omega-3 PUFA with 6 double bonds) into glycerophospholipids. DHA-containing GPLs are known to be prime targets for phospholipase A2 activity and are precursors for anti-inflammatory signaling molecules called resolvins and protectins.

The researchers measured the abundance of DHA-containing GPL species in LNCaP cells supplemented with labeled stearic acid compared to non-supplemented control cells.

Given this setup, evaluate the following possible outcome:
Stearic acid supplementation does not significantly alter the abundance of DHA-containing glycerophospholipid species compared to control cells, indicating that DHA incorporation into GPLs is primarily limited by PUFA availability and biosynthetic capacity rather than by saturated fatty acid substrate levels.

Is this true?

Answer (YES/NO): NO